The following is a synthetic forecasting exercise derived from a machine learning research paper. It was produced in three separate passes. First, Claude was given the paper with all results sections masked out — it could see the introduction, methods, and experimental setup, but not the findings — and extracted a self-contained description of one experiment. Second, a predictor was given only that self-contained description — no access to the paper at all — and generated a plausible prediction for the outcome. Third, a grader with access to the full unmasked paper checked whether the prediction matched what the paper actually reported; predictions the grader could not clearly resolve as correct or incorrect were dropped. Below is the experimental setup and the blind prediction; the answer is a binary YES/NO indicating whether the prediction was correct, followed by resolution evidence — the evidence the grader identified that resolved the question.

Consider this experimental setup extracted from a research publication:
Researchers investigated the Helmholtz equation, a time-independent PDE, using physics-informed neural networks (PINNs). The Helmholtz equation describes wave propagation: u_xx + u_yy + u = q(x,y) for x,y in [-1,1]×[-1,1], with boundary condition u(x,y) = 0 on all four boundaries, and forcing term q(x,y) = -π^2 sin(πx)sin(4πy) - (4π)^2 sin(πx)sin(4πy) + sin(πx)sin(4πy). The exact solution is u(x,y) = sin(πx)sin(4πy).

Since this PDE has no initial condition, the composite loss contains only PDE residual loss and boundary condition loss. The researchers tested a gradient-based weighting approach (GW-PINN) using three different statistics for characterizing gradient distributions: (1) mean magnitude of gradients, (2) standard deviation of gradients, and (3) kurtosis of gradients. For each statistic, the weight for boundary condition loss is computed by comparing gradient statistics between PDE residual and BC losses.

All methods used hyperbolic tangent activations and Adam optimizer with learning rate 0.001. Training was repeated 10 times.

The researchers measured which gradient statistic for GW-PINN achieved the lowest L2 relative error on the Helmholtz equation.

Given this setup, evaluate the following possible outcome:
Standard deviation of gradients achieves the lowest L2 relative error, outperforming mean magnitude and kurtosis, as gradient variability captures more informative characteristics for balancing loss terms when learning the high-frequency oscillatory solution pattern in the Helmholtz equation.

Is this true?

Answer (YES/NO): YES